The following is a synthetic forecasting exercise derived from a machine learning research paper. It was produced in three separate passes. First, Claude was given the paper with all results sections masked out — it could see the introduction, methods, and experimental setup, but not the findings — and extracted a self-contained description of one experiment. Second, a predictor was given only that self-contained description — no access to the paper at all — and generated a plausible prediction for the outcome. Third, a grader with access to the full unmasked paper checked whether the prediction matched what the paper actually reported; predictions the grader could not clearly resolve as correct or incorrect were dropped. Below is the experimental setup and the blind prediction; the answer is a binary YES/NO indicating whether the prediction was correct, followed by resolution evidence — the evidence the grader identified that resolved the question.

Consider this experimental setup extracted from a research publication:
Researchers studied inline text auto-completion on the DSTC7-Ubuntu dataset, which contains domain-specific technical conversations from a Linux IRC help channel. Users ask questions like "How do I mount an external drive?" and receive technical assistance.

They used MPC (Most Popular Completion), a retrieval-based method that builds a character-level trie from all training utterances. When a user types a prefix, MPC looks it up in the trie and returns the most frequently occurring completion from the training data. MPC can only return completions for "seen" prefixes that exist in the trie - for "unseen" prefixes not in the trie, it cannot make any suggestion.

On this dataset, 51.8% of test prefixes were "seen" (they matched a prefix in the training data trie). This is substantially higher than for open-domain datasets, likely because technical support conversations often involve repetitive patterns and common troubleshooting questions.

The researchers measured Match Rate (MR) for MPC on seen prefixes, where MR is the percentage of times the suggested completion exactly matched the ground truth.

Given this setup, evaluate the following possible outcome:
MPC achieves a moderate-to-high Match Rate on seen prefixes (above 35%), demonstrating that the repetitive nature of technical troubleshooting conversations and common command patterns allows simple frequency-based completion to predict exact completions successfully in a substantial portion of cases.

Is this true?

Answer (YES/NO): YES